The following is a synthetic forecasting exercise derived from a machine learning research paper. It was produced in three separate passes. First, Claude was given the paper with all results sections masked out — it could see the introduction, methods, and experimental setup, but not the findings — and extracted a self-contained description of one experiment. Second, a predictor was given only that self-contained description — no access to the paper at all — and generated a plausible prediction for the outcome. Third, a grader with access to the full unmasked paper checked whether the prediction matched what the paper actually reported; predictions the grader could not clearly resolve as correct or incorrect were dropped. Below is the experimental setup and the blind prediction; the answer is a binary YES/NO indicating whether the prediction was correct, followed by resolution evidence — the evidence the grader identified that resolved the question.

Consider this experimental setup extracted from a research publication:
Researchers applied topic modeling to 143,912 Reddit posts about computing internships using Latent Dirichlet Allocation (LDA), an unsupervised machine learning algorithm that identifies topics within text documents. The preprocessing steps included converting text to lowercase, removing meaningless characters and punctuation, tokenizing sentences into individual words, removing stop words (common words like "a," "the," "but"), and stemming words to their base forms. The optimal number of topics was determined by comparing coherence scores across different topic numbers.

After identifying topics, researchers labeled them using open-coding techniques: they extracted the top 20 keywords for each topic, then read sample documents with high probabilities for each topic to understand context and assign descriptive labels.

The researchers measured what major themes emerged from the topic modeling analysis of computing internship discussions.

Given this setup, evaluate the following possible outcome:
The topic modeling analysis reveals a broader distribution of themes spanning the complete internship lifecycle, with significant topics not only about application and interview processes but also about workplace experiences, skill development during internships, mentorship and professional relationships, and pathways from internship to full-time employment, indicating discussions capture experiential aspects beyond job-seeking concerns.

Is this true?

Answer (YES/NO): NO